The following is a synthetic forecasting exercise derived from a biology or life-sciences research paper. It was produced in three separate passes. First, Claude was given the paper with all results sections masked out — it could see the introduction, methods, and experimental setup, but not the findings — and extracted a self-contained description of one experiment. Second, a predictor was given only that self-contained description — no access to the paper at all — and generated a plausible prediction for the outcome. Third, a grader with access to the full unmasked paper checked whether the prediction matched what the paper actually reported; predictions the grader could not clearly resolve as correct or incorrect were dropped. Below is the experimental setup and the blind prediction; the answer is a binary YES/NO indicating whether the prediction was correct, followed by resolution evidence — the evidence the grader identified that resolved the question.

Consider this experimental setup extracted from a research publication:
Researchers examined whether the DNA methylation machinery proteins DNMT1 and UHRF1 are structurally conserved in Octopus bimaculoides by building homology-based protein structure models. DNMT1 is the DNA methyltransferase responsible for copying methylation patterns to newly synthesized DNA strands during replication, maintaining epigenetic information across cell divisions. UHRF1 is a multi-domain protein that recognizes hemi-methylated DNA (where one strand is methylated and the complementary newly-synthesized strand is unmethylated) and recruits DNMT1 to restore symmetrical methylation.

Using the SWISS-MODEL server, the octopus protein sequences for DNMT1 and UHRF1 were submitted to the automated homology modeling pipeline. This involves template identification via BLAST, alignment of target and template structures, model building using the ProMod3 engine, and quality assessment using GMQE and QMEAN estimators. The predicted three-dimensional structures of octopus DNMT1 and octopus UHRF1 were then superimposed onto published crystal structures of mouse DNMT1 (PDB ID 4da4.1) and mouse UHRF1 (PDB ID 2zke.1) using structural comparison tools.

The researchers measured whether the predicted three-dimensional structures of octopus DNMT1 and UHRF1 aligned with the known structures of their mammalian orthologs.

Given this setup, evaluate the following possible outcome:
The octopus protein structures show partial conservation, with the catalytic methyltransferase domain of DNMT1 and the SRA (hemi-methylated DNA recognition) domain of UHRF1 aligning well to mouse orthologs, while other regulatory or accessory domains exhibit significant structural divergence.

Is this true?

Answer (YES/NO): NO